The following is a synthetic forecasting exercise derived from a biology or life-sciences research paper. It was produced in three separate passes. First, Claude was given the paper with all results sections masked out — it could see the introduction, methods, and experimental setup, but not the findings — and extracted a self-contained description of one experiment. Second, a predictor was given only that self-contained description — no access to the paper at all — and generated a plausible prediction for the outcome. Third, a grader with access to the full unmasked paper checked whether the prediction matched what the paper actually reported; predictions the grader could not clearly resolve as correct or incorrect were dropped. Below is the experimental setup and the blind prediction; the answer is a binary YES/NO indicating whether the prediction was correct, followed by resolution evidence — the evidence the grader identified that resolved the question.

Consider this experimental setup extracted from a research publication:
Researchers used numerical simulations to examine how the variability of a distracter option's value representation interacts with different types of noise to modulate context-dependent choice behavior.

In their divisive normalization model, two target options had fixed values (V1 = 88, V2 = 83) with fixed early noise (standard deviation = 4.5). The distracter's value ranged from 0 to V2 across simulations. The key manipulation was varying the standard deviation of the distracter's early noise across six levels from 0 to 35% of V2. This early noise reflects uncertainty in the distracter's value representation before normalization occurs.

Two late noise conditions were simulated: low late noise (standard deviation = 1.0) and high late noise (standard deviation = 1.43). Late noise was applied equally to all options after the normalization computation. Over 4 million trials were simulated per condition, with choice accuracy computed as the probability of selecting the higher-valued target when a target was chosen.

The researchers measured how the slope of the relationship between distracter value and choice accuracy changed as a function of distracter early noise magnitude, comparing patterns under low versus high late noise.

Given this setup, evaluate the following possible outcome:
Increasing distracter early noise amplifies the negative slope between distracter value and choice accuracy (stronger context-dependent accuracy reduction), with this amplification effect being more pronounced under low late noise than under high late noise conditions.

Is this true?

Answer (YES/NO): NO